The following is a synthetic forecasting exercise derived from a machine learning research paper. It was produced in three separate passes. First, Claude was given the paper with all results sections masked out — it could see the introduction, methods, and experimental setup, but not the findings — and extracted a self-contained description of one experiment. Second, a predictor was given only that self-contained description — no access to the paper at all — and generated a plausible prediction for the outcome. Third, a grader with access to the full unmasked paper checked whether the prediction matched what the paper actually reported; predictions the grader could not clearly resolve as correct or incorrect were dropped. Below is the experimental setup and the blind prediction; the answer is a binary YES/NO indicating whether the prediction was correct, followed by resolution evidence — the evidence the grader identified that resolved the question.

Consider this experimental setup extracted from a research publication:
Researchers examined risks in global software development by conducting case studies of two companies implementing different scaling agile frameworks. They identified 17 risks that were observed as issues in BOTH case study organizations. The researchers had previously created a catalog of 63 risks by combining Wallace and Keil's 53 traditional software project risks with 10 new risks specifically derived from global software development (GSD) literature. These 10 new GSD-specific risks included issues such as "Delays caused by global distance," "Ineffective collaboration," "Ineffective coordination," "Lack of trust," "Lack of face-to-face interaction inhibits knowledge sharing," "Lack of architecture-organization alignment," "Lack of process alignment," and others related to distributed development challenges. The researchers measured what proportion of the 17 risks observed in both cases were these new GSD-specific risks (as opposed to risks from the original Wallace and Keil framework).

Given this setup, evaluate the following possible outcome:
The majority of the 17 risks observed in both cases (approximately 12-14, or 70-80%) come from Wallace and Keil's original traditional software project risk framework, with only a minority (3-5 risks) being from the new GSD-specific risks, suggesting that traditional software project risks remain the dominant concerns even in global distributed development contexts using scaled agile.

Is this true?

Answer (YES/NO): NO